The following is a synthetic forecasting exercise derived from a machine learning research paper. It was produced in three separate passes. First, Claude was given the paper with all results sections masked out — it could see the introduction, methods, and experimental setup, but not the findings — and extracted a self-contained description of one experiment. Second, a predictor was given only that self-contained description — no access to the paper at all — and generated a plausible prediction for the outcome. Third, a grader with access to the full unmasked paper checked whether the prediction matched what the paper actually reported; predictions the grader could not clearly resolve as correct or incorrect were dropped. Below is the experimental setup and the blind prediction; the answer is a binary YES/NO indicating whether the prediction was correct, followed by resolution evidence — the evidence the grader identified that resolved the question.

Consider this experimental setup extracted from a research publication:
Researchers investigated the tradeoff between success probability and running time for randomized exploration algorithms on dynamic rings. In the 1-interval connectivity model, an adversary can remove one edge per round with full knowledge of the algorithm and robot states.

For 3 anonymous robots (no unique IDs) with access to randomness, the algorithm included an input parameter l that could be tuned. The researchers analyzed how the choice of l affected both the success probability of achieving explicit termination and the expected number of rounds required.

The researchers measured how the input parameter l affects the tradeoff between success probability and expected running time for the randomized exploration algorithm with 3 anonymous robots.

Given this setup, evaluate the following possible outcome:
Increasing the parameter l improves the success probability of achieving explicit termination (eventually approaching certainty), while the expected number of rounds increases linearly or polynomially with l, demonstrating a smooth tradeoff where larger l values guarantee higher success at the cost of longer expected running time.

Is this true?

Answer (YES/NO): NO